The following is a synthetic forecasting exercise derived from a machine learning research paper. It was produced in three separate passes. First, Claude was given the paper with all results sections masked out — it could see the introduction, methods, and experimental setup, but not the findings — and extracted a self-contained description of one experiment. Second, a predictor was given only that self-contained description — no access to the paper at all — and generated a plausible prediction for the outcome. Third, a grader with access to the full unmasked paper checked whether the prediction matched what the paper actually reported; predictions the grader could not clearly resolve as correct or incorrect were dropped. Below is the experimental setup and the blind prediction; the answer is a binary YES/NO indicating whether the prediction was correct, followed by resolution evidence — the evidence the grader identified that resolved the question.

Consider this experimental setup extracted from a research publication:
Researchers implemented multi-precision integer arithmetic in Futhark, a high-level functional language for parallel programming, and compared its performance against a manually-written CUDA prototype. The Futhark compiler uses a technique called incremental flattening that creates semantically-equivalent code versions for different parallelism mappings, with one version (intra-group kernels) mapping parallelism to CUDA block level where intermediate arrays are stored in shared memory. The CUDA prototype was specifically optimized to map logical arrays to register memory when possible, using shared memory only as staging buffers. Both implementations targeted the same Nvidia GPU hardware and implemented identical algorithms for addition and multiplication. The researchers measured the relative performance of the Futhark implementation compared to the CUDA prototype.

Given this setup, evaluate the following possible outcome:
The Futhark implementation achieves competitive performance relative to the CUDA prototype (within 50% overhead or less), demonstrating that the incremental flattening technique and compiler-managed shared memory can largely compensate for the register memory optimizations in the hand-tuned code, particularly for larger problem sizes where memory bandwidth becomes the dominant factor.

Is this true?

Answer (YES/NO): NO